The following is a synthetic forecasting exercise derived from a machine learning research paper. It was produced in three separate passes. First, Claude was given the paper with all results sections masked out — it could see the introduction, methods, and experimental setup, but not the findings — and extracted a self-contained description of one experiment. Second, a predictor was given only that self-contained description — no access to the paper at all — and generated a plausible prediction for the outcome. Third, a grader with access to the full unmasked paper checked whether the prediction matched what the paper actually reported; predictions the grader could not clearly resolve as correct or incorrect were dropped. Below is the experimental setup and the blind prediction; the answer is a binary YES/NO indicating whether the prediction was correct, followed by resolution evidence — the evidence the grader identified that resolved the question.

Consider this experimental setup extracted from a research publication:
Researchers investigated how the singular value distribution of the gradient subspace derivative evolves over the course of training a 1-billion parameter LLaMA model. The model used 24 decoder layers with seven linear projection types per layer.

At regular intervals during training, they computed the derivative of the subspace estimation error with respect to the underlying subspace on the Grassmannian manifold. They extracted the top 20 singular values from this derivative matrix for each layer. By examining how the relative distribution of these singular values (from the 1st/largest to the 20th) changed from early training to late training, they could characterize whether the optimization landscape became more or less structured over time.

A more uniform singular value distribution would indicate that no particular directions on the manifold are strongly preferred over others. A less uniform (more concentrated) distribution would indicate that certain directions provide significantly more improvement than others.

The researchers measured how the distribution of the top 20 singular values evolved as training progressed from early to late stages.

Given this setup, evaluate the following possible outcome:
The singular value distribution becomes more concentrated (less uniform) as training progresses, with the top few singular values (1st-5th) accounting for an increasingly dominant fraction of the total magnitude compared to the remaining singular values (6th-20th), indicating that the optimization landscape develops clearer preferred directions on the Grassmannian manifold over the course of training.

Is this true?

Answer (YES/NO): NO